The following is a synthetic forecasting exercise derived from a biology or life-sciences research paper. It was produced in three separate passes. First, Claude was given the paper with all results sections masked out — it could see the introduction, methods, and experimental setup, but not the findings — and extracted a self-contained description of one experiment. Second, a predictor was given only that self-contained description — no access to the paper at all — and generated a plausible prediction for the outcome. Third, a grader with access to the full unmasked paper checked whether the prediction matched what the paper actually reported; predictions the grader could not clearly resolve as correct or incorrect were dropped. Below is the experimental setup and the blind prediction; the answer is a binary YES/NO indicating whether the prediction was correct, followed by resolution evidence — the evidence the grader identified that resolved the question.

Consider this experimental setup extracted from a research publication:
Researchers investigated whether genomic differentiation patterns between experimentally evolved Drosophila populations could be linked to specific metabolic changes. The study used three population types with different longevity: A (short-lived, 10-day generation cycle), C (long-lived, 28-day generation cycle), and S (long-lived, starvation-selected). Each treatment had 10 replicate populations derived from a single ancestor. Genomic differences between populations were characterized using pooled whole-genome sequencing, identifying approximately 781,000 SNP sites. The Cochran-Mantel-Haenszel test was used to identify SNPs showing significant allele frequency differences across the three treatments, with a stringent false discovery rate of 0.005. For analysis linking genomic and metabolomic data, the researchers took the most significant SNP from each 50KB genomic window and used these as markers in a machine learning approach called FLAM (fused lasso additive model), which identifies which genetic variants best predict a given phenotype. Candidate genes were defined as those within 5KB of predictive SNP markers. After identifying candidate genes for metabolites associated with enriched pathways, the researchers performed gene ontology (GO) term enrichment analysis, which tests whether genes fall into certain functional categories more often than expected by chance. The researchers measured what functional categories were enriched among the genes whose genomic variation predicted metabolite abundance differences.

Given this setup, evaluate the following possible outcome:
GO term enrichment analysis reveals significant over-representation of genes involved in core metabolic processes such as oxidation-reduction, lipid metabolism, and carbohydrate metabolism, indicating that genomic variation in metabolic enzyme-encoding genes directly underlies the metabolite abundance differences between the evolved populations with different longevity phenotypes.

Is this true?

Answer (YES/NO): NO